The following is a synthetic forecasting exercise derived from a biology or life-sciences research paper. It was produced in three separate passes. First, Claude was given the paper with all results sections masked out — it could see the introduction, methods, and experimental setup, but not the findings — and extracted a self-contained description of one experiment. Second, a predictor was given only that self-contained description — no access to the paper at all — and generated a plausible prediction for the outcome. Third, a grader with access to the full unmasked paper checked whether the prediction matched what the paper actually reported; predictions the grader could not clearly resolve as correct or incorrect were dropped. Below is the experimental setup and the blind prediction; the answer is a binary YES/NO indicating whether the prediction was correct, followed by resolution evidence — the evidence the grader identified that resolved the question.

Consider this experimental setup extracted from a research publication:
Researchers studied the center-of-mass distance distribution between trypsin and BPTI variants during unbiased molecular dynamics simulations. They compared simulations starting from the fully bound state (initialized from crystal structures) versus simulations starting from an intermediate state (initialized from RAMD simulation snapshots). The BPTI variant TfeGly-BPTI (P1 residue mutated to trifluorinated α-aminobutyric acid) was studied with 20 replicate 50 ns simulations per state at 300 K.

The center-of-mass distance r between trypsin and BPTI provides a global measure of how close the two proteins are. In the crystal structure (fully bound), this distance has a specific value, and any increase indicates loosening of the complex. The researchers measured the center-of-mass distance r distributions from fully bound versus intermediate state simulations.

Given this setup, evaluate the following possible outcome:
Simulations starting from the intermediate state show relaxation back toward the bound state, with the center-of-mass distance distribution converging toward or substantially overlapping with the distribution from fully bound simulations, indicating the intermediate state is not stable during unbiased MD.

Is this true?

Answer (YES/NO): NO